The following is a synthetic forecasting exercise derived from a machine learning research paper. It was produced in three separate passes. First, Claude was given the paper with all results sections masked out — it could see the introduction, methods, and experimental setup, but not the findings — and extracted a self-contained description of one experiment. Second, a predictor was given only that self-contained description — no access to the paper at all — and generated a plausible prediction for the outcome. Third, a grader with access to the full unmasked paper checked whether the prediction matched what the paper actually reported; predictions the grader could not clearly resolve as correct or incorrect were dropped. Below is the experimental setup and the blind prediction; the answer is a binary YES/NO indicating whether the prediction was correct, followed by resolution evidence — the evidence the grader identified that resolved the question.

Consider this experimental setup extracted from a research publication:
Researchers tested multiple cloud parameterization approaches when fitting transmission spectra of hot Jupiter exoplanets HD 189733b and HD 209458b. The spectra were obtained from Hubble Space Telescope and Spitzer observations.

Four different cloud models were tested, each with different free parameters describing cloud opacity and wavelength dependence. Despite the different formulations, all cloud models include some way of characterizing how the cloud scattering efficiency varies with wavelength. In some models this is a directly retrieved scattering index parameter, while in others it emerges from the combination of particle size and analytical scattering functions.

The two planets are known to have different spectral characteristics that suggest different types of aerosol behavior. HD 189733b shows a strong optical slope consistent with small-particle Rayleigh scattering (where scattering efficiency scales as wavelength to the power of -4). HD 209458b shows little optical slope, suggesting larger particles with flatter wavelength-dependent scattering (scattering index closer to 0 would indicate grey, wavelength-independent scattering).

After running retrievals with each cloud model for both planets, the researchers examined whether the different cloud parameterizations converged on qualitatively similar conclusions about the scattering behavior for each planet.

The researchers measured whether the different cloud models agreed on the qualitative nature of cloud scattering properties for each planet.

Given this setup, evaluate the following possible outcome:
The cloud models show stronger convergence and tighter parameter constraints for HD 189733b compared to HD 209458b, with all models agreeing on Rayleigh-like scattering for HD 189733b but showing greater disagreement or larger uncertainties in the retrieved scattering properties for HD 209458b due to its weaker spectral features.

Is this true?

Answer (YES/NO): NO